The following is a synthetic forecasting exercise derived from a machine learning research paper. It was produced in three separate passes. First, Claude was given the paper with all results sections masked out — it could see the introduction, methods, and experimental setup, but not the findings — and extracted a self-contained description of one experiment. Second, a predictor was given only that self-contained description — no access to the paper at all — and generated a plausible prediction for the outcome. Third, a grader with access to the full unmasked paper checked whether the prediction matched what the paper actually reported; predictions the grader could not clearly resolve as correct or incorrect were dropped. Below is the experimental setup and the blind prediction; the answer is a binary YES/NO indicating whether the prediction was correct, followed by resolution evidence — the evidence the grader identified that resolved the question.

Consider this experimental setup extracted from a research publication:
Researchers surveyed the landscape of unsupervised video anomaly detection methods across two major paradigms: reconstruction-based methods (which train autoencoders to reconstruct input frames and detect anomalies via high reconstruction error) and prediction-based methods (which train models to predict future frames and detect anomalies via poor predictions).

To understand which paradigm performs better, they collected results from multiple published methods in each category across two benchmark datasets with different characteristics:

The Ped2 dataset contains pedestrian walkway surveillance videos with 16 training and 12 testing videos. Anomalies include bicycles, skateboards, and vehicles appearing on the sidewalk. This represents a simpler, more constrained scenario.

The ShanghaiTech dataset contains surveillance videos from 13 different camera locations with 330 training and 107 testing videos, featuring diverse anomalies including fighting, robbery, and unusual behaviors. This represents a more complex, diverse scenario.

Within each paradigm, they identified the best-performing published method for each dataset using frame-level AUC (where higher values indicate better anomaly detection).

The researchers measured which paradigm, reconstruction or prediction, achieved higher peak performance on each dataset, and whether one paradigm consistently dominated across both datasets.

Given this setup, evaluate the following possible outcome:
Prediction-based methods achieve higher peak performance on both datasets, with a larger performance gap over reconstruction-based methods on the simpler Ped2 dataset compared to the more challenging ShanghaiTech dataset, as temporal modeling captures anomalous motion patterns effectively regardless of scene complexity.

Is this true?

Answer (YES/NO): NO